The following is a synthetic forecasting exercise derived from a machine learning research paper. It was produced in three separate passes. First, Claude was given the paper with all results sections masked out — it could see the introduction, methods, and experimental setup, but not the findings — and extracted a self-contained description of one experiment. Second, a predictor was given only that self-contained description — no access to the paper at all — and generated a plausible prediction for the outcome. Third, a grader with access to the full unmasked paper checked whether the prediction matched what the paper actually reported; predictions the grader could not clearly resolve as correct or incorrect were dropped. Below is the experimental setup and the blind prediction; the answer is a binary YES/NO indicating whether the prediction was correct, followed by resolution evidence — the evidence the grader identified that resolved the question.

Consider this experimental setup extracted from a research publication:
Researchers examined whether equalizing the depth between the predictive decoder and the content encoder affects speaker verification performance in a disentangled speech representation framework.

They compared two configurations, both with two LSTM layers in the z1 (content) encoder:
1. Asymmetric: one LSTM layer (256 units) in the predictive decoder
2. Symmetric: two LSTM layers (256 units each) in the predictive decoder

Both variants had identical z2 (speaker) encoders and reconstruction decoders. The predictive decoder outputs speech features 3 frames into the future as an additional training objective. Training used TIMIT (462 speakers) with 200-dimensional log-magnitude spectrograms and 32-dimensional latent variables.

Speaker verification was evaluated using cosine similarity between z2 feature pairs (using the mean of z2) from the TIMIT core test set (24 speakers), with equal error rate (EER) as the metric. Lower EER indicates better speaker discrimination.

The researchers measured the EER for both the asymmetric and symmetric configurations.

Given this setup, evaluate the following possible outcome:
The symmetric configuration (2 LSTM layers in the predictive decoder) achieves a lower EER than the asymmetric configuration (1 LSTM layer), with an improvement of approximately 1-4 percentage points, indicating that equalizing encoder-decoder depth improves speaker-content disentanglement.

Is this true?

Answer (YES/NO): NO